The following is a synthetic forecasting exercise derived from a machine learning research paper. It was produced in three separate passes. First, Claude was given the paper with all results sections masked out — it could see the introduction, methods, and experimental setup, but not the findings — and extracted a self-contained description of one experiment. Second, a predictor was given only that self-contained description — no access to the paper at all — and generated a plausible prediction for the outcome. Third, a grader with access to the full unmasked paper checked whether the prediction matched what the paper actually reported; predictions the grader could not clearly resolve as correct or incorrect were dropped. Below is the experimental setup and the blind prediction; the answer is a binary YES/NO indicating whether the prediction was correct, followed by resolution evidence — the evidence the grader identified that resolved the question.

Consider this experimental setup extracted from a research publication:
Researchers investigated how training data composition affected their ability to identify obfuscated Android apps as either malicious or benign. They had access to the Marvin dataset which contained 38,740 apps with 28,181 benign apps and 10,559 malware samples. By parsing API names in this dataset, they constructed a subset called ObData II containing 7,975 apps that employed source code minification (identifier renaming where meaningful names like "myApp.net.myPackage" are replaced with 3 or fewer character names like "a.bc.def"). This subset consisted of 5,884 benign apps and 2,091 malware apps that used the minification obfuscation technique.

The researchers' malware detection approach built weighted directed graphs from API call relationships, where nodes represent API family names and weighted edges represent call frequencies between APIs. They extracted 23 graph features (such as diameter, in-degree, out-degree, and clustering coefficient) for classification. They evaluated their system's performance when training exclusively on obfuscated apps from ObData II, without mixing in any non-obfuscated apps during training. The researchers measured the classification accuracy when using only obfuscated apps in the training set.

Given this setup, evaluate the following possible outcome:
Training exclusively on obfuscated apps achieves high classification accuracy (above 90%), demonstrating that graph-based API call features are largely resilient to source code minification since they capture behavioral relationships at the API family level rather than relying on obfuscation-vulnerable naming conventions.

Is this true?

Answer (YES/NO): YES